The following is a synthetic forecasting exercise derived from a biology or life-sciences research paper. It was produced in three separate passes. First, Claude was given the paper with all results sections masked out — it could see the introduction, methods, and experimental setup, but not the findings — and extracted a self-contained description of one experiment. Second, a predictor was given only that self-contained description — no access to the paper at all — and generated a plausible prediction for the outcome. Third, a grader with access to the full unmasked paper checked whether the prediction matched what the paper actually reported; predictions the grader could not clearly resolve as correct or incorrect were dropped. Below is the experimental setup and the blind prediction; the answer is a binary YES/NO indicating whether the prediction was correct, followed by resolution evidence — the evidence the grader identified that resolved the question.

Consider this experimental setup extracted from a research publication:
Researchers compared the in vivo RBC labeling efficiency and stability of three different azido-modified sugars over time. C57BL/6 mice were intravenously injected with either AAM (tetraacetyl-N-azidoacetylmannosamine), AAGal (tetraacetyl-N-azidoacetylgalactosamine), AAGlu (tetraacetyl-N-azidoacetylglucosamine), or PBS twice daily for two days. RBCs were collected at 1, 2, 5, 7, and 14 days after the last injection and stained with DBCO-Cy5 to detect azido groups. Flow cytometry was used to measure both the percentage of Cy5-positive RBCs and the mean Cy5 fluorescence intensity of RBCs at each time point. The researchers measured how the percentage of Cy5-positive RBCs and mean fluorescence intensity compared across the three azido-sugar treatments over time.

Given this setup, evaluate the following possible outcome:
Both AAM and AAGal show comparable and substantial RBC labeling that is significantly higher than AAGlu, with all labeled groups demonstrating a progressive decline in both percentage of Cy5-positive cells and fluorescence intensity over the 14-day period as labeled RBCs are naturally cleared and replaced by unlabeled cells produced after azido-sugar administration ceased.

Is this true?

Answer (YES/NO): NO